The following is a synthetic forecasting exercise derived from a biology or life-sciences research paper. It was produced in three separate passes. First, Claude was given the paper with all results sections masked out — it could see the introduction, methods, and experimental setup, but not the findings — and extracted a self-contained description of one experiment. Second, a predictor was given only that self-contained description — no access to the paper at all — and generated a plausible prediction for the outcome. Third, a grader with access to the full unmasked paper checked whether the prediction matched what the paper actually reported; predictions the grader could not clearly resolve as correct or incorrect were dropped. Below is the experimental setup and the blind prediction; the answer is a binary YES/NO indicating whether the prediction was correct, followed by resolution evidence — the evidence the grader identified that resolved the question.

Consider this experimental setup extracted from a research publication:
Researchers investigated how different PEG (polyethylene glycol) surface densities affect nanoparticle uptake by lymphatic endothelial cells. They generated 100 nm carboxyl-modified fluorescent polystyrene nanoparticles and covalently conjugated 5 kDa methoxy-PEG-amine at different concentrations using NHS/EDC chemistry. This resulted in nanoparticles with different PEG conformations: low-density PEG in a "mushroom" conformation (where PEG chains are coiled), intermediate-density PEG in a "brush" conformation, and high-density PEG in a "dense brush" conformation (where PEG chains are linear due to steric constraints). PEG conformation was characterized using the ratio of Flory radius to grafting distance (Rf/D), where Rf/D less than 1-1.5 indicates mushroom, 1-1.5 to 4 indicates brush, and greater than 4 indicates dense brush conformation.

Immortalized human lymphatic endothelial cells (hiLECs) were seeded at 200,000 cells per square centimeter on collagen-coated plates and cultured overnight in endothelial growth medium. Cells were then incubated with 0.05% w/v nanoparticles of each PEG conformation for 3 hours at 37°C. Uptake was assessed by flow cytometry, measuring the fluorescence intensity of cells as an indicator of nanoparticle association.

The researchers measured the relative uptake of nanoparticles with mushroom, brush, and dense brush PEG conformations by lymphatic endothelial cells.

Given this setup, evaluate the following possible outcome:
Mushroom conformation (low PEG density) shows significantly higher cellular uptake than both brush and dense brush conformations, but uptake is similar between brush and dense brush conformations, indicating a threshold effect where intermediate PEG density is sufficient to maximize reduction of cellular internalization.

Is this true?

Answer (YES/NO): NO